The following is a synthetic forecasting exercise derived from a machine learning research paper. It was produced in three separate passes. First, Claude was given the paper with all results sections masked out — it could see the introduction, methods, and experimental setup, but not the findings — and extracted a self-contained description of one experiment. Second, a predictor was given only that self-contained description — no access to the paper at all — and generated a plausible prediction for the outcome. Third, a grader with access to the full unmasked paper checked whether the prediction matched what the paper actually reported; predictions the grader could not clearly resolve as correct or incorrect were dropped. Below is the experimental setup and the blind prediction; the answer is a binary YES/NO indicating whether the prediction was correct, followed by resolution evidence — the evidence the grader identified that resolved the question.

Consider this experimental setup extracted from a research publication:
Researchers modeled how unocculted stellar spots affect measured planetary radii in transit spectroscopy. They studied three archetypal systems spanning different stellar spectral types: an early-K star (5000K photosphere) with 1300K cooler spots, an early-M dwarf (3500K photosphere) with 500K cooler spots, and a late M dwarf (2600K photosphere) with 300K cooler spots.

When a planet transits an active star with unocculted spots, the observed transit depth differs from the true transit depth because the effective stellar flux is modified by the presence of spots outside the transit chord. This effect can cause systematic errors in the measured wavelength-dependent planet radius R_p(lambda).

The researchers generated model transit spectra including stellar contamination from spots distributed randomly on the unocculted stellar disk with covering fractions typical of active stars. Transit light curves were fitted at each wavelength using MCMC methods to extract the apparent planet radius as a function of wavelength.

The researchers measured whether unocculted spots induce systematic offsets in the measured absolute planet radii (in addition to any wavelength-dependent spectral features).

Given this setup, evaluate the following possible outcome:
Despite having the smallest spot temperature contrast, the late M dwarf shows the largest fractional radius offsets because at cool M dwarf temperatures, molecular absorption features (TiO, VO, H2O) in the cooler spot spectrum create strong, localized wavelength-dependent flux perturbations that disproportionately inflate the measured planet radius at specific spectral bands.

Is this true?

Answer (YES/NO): NO